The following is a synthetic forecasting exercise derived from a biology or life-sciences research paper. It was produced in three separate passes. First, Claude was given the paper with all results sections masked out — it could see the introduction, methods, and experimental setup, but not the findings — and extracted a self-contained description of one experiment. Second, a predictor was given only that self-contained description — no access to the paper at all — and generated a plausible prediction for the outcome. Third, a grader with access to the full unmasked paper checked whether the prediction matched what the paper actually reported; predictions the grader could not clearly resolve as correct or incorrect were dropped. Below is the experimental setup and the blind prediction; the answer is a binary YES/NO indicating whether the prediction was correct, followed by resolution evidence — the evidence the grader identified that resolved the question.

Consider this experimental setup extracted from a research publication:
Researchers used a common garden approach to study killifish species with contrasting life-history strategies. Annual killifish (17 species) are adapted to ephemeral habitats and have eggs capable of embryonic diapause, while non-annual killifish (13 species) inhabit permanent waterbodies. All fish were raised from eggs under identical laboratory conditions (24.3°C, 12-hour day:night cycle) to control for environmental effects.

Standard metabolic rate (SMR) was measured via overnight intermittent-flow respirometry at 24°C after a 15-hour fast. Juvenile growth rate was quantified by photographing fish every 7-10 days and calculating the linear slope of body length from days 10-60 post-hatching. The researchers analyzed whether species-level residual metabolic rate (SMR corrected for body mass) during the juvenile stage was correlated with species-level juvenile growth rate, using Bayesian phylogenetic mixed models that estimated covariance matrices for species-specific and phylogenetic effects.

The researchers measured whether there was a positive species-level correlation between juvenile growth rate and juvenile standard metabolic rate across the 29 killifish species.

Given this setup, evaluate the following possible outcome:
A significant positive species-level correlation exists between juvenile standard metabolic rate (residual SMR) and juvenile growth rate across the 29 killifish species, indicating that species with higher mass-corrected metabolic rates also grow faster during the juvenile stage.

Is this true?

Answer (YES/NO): NO